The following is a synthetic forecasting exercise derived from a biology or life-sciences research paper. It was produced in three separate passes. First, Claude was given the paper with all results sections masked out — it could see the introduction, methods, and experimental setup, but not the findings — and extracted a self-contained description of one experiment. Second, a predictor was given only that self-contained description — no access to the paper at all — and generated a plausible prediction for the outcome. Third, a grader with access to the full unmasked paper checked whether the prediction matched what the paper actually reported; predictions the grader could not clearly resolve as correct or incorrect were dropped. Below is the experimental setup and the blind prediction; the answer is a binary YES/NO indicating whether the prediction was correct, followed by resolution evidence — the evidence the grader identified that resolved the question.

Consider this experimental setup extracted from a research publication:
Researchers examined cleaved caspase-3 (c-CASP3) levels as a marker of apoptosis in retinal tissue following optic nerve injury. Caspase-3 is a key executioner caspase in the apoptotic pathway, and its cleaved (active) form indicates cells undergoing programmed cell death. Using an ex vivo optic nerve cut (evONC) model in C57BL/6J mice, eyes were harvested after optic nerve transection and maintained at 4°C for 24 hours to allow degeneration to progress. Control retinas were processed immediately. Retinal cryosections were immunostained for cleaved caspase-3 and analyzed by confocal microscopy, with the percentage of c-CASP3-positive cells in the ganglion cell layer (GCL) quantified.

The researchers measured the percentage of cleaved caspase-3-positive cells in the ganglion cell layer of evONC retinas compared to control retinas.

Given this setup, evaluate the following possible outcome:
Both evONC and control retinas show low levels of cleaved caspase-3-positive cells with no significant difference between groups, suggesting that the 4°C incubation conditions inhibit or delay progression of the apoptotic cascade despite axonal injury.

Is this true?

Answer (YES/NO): NO